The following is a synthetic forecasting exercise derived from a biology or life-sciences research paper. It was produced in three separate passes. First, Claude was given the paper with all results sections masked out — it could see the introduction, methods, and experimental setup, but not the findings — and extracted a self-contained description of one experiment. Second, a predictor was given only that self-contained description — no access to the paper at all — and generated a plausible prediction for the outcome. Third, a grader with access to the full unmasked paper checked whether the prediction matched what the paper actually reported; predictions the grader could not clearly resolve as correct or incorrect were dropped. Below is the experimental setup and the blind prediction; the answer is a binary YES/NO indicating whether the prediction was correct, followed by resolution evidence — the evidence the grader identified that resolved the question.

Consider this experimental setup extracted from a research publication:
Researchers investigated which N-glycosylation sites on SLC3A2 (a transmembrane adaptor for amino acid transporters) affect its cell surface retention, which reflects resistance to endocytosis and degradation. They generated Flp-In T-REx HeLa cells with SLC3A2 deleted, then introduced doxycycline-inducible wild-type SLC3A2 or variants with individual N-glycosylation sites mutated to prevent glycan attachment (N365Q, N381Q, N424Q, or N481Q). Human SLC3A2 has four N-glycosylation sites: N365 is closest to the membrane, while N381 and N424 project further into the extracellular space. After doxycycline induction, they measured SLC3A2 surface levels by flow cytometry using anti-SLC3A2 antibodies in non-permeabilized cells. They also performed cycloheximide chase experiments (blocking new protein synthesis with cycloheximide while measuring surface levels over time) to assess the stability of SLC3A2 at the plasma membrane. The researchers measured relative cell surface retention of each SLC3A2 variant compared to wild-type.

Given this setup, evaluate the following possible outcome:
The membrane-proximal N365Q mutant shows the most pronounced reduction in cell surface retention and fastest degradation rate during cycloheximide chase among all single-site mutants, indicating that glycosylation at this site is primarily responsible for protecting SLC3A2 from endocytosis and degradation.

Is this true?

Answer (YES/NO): NO